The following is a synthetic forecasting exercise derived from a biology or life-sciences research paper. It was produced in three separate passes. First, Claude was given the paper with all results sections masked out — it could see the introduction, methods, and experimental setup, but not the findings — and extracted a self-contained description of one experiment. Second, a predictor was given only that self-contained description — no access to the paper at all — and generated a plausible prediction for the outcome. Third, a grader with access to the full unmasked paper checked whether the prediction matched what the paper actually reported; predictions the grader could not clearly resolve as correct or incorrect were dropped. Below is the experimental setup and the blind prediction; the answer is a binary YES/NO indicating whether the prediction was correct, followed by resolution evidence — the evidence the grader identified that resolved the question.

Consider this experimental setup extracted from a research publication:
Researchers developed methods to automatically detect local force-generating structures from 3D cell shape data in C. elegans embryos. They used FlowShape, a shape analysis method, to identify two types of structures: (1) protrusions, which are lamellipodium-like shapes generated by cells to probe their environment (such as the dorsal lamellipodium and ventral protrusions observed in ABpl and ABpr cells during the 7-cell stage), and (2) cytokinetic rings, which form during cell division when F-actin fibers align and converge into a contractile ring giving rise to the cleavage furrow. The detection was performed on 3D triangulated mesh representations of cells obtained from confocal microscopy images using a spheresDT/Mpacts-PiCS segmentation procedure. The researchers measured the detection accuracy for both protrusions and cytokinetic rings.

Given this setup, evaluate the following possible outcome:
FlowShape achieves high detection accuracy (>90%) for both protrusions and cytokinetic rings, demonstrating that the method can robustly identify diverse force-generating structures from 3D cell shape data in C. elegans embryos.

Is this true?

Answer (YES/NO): NO